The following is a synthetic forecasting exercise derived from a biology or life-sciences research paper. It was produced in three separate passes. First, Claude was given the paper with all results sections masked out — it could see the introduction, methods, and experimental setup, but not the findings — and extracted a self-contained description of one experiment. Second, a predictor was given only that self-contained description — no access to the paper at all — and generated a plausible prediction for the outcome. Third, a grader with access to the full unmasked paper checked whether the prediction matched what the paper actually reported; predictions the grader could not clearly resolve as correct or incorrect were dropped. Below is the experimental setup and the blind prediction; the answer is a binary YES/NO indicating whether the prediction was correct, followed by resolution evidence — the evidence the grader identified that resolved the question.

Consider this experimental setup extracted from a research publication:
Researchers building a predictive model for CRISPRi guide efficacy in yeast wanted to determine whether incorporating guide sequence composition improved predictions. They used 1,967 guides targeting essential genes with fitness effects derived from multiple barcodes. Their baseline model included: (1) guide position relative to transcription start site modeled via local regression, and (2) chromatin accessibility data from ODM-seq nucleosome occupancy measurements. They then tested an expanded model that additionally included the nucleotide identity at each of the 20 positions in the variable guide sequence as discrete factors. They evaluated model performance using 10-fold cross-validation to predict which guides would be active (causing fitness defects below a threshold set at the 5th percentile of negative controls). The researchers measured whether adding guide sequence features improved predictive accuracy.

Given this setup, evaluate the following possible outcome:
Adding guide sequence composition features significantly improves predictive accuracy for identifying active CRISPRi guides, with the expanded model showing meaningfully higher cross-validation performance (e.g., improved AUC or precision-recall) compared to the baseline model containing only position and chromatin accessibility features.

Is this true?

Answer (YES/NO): YES